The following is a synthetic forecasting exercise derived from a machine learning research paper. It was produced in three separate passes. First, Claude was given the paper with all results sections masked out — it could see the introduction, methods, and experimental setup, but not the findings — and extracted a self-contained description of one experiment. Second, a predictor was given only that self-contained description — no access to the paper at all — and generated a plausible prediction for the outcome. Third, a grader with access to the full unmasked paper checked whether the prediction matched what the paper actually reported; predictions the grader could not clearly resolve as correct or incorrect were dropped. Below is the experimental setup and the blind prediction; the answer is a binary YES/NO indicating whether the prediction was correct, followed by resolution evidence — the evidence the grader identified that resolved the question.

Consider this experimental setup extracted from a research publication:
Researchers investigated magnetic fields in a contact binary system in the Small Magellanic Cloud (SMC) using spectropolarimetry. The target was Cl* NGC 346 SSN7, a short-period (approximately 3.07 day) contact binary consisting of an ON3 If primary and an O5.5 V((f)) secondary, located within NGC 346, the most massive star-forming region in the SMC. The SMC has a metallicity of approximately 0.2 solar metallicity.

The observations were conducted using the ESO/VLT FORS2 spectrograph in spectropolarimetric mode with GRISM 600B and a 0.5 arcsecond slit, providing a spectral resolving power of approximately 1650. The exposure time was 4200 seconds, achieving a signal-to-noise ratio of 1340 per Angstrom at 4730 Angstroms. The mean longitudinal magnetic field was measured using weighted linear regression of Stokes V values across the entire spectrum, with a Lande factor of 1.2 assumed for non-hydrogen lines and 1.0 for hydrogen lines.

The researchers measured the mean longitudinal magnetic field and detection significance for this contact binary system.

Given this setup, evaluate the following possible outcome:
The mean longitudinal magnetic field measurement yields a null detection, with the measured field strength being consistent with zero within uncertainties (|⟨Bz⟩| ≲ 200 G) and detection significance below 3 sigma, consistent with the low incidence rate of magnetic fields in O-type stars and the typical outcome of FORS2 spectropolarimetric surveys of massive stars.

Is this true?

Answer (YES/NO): NO